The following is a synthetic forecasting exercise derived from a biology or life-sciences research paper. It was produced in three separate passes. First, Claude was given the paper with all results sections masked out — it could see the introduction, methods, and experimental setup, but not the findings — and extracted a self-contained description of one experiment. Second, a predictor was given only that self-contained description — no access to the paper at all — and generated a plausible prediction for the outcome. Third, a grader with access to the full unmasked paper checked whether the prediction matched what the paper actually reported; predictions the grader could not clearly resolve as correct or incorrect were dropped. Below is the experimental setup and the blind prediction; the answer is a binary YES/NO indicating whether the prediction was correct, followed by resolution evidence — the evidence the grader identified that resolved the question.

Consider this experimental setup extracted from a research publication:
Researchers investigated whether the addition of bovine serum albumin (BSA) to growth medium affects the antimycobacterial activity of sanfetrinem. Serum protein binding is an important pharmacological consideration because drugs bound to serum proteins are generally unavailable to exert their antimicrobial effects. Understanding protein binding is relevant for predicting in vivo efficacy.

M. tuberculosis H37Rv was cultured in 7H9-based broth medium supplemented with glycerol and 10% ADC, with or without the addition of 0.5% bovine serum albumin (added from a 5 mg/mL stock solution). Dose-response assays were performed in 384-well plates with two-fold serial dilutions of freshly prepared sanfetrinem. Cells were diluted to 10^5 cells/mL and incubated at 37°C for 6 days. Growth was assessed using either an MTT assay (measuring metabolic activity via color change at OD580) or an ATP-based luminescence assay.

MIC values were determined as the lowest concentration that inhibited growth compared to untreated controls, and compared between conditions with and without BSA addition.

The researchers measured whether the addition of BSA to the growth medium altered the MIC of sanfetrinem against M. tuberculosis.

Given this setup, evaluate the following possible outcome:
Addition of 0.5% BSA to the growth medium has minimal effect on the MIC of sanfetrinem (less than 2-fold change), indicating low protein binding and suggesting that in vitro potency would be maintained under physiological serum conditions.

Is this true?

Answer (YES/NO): NO